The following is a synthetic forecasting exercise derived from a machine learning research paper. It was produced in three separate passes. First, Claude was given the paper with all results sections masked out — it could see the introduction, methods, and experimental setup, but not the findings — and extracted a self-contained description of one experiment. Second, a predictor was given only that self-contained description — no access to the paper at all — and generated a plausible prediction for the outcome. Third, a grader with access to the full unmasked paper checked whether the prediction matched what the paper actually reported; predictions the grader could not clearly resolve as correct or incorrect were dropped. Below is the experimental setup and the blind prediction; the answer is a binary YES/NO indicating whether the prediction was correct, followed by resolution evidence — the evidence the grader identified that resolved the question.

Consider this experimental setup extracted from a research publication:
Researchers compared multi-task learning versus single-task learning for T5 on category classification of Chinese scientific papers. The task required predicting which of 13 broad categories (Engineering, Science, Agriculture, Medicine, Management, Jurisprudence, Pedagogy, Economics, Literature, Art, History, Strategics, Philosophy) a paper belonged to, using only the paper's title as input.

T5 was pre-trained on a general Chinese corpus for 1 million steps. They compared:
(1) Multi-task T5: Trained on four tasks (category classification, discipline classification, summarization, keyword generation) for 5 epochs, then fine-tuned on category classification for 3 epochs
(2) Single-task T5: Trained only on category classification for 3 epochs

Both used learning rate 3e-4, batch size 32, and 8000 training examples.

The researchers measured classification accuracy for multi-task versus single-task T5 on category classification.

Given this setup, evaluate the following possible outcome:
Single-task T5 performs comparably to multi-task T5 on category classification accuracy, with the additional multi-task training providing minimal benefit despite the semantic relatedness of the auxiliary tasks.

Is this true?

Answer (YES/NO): YES